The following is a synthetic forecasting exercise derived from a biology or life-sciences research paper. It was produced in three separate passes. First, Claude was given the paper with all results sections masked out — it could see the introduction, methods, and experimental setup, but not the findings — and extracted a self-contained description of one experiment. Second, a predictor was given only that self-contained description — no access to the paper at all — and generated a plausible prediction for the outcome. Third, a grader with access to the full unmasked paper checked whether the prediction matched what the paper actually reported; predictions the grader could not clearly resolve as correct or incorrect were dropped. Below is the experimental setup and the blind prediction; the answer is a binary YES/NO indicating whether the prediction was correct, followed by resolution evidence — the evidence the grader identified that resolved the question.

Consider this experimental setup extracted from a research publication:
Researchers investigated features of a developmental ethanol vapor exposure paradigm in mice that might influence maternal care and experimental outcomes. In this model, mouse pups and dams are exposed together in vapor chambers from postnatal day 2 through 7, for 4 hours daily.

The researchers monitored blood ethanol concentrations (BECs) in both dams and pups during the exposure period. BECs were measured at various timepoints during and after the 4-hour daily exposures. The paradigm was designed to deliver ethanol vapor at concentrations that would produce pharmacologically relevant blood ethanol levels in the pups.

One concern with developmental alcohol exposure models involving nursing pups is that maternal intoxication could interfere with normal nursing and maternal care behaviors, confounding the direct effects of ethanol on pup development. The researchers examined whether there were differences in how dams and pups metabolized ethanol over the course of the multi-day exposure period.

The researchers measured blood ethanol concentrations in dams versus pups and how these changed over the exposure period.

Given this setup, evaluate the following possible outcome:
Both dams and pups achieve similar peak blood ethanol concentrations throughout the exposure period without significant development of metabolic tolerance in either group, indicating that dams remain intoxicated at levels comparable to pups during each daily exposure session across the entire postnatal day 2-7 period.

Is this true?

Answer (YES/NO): NO